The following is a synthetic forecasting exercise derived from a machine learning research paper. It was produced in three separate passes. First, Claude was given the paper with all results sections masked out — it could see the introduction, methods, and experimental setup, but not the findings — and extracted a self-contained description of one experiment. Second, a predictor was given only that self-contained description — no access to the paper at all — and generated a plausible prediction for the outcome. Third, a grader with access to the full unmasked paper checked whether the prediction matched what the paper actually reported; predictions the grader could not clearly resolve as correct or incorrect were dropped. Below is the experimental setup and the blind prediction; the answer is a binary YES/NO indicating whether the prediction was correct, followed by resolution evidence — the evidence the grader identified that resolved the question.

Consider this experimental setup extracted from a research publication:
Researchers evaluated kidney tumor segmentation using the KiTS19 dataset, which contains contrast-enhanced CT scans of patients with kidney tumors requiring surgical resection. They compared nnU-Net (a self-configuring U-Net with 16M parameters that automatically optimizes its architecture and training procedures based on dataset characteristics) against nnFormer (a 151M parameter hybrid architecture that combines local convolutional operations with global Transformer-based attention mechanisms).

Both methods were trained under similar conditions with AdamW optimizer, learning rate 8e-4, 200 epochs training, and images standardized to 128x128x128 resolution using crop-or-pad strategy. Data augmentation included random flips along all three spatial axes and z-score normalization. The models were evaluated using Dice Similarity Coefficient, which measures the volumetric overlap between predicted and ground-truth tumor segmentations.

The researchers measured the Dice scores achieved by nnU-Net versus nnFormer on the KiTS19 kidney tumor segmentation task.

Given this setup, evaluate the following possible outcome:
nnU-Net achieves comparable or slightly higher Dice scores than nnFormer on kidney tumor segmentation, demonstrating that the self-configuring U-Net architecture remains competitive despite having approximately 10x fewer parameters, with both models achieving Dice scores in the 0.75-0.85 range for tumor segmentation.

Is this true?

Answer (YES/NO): NO